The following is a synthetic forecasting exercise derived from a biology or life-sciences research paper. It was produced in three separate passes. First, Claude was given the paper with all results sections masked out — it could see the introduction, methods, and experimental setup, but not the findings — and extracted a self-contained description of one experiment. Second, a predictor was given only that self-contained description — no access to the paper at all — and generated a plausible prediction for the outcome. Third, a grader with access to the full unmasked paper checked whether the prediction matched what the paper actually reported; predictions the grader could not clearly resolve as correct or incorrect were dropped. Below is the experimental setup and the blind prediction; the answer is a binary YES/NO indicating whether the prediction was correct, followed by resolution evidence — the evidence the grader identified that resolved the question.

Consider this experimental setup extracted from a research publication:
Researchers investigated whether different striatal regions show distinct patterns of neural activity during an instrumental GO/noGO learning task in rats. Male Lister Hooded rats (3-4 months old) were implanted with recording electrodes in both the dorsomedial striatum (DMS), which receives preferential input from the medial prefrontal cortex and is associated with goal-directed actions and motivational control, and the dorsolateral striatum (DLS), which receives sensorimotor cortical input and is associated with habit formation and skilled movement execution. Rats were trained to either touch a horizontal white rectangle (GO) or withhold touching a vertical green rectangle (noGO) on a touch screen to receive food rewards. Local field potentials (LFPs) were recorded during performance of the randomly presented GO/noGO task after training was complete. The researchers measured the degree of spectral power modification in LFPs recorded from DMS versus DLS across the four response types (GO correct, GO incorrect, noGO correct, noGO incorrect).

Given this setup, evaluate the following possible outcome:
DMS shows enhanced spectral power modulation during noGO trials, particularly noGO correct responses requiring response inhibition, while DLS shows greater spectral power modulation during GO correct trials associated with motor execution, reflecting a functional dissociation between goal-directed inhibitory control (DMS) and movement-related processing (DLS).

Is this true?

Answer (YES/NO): NO